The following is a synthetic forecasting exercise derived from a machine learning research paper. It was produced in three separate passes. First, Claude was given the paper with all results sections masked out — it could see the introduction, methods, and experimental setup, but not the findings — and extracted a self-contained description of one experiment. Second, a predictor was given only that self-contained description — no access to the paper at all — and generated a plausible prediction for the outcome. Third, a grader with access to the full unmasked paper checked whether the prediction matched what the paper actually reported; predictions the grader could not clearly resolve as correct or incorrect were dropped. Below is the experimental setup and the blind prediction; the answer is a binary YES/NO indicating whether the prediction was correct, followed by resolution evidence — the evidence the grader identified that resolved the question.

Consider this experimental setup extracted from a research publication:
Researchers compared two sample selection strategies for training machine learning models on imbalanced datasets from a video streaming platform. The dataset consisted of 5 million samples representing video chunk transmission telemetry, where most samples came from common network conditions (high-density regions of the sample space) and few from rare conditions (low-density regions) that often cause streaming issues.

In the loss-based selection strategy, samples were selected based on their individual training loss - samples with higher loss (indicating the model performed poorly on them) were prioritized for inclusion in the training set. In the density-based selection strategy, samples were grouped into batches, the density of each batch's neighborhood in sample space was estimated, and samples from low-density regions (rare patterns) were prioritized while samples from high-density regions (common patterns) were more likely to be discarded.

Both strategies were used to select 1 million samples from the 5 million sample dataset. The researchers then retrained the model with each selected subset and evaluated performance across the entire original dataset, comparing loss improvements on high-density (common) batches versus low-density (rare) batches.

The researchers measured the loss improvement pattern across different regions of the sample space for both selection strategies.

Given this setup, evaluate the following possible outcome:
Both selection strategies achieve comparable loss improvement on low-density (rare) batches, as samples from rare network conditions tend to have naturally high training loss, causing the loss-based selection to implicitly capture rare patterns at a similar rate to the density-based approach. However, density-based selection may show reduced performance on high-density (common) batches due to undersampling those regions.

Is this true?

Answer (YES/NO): NO